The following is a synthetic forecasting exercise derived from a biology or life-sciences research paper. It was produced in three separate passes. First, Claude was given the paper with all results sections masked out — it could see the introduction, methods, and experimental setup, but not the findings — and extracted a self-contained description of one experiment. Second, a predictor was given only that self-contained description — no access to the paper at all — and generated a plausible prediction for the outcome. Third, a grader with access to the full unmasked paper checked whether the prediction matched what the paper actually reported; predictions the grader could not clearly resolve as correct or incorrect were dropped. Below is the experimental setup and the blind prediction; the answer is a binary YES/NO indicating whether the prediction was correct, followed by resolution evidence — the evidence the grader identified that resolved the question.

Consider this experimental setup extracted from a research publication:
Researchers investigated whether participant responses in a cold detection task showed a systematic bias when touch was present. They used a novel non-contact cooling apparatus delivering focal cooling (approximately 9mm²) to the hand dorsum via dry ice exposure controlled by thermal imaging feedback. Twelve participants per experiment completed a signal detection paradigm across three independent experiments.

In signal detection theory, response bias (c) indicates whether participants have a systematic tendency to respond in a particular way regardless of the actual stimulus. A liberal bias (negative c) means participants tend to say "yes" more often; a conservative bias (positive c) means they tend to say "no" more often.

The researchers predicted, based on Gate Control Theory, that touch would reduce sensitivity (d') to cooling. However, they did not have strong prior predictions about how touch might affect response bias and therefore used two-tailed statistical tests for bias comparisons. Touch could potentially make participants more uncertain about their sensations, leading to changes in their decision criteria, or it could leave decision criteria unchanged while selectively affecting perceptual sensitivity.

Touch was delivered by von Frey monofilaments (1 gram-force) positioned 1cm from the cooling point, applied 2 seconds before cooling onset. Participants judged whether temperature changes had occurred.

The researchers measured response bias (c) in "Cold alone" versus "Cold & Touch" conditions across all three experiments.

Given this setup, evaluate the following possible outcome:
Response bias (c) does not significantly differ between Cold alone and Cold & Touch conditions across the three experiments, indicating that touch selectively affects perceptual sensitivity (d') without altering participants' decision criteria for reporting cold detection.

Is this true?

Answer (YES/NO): YES